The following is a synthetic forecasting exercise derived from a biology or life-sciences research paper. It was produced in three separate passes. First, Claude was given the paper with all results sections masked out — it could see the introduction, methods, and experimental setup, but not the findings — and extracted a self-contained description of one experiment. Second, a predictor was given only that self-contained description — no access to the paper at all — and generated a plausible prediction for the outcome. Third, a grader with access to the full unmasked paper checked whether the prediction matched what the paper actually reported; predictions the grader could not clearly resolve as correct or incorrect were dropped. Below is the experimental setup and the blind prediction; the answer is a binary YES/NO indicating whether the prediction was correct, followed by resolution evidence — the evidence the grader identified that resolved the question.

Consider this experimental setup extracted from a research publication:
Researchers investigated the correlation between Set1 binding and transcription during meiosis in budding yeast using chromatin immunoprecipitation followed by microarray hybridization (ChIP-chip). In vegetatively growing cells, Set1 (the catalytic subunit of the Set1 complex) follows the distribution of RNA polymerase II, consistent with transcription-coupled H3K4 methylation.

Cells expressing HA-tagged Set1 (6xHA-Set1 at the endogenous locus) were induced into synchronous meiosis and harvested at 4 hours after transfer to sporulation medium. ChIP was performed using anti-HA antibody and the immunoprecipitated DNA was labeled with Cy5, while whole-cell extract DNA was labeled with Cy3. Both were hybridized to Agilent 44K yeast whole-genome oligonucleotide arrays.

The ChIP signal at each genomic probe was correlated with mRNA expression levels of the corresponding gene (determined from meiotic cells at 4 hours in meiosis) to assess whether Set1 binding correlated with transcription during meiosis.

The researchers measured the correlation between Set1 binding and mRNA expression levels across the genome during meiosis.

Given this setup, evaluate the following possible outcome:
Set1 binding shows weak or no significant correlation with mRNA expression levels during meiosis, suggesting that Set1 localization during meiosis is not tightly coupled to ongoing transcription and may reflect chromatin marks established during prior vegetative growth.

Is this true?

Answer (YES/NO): NO